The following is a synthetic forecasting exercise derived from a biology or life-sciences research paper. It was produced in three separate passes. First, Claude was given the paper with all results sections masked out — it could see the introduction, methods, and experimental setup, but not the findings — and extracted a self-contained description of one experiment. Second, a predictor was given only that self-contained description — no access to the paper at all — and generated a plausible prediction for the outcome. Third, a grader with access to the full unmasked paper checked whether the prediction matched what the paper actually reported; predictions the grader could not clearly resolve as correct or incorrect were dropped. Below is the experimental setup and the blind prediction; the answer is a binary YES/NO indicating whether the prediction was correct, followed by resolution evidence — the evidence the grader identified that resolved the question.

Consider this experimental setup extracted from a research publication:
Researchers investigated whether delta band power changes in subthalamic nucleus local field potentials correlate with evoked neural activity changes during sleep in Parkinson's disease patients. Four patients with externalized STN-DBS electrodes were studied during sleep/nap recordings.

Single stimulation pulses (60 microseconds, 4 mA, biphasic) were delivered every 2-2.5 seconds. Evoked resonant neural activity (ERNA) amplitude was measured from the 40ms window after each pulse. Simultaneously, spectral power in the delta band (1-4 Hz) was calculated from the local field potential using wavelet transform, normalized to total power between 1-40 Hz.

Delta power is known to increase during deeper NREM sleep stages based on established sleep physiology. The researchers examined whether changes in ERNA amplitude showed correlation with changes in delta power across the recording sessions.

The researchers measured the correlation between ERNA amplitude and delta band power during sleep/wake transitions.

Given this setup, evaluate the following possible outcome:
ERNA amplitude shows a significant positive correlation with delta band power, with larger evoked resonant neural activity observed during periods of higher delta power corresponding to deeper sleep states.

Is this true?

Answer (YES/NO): NO